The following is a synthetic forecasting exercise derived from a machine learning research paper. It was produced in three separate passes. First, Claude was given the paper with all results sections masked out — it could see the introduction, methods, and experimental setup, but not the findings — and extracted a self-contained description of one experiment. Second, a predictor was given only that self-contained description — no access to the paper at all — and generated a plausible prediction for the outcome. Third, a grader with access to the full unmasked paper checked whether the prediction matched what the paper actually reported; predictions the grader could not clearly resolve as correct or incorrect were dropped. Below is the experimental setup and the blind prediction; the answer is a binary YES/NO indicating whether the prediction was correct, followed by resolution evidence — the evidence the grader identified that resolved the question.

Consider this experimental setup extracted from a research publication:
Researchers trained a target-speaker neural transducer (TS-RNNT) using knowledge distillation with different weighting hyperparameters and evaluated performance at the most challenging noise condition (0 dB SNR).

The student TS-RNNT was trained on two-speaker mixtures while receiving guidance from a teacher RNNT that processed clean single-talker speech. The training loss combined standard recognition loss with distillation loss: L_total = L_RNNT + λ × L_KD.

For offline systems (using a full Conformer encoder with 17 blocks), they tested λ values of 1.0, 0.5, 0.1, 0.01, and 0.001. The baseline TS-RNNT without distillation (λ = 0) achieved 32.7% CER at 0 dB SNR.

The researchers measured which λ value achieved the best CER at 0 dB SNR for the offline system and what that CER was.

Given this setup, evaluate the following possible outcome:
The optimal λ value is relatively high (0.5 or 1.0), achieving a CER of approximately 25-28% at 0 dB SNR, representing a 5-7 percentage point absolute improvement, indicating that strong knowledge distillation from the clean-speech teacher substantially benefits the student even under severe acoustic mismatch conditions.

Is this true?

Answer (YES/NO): NO